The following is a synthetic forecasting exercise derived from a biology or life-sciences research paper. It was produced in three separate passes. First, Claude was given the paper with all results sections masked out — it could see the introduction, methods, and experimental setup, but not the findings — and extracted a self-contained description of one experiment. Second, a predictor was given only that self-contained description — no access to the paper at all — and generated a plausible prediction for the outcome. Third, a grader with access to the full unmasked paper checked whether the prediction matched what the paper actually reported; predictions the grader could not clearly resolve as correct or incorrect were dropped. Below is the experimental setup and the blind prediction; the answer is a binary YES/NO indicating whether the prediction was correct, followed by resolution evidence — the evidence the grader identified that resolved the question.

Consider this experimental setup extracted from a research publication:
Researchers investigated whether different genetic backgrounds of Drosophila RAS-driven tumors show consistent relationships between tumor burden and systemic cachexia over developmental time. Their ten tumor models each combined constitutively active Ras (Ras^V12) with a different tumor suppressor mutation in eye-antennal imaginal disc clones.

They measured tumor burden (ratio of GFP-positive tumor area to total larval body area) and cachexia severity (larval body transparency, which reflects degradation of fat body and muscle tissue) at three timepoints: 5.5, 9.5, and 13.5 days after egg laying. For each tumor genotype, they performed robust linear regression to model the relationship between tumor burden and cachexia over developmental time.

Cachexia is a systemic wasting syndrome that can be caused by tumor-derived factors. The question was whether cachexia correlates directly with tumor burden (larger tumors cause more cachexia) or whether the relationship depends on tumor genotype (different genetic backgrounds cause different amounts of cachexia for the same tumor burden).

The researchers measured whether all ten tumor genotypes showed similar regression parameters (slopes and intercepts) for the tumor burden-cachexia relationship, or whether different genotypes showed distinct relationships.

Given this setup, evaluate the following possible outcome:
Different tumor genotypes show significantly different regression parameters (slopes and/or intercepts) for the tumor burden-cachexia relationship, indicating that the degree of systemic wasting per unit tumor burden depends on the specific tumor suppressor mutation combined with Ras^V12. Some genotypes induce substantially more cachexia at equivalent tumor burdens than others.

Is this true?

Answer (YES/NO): YES